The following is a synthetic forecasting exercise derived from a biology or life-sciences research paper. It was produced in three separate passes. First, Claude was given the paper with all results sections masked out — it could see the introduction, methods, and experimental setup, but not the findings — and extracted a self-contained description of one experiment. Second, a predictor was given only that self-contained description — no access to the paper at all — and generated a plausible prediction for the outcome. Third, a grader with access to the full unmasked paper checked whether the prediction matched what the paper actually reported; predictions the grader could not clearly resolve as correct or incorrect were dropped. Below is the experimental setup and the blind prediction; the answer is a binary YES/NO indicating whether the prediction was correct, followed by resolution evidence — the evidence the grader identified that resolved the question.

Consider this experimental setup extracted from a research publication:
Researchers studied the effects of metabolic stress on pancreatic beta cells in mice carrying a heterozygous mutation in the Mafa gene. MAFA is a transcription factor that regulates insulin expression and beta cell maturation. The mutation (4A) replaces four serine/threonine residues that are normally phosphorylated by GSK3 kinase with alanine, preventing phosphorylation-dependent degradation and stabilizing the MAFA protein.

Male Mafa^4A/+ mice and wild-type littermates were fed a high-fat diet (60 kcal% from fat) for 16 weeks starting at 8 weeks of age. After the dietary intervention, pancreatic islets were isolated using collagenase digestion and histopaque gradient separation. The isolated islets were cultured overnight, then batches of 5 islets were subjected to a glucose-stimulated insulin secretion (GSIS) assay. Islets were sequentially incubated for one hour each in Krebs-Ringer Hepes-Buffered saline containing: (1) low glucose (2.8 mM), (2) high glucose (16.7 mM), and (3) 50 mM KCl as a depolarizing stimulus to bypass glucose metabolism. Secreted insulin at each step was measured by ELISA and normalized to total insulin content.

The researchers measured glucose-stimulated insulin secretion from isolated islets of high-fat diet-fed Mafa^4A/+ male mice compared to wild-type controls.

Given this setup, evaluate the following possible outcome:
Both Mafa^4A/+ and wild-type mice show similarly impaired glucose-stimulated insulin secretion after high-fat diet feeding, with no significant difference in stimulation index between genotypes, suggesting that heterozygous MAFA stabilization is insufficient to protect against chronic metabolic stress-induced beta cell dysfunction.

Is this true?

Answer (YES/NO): NO